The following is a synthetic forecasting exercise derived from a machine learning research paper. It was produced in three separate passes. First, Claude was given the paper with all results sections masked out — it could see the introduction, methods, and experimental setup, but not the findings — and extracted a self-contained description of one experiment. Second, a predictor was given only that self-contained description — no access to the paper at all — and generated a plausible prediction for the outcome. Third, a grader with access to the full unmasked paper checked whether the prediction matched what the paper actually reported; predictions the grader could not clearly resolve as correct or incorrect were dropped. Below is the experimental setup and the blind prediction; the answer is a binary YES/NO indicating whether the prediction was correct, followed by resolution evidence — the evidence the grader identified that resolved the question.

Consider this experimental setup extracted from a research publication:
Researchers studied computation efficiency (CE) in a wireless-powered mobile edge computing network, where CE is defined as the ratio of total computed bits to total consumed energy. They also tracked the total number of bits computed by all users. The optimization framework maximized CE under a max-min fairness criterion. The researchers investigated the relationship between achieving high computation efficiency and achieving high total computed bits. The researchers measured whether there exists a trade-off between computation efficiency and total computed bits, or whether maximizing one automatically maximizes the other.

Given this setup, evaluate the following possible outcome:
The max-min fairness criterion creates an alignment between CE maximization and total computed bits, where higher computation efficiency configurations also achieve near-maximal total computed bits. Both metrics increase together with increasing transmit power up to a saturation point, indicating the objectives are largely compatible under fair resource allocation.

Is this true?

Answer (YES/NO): NO